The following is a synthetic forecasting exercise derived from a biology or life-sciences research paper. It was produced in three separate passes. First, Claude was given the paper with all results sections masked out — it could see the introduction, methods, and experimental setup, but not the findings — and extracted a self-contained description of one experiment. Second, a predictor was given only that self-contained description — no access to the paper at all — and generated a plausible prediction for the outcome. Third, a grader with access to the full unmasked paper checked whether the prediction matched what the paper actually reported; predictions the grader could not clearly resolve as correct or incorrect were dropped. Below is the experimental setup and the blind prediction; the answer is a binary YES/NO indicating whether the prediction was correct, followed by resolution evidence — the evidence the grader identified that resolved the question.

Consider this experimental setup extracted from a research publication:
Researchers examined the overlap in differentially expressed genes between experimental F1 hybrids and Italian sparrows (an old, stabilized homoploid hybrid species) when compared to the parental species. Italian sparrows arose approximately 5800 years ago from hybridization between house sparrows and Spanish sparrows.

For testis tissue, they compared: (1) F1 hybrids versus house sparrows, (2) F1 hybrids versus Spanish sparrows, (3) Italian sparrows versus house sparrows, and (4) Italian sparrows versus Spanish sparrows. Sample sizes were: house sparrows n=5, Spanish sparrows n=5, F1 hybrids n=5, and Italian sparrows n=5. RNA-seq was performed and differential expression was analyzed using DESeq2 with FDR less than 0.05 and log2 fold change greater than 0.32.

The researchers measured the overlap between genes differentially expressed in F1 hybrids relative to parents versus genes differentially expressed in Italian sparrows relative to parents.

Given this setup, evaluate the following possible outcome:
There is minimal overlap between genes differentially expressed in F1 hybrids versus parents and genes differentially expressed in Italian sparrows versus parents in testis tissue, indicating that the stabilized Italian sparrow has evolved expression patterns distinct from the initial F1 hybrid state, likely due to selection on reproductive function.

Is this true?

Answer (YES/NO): YES